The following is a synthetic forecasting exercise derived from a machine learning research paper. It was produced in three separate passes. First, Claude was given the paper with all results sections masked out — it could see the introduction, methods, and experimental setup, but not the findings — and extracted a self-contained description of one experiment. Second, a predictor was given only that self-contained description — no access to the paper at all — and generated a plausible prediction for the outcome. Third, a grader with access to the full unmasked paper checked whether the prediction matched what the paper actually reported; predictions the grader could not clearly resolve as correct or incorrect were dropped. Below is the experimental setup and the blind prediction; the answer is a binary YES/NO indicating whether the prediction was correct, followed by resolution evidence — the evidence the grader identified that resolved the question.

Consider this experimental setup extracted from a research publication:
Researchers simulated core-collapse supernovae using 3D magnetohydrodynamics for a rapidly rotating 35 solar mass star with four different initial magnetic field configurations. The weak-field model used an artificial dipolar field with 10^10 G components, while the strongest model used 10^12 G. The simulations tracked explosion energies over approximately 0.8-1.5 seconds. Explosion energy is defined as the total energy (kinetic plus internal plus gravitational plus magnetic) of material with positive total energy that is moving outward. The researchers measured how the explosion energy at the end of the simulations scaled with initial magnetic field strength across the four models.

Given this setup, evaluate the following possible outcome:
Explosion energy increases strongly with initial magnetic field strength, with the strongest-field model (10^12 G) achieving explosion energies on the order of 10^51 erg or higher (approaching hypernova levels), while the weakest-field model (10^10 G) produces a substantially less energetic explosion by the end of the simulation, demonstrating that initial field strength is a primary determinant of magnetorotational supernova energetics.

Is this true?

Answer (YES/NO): YES